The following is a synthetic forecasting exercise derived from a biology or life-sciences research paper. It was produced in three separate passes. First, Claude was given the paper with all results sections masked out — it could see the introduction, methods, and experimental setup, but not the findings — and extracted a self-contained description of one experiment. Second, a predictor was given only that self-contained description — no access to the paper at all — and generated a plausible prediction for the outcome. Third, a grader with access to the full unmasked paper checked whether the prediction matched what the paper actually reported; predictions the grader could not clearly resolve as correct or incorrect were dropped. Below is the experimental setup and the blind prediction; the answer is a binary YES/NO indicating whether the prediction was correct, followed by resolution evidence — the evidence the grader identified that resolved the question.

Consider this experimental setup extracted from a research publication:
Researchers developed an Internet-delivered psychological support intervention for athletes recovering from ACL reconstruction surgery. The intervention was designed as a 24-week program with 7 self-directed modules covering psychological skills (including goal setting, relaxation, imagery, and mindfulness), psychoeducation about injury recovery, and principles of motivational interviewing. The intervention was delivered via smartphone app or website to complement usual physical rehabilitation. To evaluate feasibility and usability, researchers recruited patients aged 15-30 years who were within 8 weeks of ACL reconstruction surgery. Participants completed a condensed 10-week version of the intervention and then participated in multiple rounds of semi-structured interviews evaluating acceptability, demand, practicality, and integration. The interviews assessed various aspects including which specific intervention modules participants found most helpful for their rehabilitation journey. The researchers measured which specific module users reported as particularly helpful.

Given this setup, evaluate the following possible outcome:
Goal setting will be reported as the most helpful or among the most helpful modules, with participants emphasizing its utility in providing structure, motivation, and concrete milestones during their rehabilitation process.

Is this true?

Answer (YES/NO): YES